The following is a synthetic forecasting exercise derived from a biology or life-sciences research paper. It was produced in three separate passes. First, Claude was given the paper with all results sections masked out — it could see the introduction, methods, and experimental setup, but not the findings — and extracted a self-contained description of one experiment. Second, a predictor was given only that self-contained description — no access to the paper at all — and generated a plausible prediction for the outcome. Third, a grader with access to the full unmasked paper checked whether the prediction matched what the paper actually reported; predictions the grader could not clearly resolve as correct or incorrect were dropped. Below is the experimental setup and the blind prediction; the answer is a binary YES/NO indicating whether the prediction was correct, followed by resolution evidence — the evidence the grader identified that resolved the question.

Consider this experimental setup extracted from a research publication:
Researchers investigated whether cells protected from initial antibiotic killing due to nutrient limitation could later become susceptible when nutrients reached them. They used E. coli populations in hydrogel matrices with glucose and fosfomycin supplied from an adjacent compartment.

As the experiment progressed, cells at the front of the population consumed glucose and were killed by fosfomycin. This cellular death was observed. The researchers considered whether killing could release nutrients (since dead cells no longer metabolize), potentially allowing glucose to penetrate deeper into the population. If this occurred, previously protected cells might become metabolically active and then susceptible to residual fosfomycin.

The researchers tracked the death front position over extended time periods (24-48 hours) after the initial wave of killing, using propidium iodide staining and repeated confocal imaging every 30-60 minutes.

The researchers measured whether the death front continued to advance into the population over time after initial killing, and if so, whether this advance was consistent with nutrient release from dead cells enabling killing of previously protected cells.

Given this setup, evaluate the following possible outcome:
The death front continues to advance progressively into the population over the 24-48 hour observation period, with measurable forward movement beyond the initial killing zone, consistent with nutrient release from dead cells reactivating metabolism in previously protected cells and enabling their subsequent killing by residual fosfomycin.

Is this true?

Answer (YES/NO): NO